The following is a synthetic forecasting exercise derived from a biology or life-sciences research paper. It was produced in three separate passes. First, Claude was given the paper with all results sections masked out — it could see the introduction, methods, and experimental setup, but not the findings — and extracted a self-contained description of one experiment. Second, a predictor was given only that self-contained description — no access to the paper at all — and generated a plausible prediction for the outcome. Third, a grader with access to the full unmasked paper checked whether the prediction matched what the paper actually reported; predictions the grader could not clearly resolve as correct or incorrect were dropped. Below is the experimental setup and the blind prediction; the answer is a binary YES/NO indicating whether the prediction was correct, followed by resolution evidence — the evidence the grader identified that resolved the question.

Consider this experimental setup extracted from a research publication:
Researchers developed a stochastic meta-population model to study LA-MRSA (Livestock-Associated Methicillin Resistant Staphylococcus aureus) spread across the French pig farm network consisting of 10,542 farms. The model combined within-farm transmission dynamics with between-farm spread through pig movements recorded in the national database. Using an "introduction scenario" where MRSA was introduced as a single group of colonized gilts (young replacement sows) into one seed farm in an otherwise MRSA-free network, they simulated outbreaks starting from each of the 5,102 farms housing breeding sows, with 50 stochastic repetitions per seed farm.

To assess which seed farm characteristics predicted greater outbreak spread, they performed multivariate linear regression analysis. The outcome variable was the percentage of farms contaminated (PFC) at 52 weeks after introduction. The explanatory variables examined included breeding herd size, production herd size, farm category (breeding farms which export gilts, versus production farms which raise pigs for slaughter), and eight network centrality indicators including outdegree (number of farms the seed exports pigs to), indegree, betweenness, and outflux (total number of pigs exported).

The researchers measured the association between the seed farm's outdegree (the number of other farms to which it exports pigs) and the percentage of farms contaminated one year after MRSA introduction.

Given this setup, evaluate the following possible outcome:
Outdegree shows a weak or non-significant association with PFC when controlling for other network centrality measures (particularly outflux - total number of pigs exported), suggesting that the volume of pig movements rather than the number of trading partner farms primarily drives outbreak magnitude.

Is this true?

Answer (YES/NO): NO